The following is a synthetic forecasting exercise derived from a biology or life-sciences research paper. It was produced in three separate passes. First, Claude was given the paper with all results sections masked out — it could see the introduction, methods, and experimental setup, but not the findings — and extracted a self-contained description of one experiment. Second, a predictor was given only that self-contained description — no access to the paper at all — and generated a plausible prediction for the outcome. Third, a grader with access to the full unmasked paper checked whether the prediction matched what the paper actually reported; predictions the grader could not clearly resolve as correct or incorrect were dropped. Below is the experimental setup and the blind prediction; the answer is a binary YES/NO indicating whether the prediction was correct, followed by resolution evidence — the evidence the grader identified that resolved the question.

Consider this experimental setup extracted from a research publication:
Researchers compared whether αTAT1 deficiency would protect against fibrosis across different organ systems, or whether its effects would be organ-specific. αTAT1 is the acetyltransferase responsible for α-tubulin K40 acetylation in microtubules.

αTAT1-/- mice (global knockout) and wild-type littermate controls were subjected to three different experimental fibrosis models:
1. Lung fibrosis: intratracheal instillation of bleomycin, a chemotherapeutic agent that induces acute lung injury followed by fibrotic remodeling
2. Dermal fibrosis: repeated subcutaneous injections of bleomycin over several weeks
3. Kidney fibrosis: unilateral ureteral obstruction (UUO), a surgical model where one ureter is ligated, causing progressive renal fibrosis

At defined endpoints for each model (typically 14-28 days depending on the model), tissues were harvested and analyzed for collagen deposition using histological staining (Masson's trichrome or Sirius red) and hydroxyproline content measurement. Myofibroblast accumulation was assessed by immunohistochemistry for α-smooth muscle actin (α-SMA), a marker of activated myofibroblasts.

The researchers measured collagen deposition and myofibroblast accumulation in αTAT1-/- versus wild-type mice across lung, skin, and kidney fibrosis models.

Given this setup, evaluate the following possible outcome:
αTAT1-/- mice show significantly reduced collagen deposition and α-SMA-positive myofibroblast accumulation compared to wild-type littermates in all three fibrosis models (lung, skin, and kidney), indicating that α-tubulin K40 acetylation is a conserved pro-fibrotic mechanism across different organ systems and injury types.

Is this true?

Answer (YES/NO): YES